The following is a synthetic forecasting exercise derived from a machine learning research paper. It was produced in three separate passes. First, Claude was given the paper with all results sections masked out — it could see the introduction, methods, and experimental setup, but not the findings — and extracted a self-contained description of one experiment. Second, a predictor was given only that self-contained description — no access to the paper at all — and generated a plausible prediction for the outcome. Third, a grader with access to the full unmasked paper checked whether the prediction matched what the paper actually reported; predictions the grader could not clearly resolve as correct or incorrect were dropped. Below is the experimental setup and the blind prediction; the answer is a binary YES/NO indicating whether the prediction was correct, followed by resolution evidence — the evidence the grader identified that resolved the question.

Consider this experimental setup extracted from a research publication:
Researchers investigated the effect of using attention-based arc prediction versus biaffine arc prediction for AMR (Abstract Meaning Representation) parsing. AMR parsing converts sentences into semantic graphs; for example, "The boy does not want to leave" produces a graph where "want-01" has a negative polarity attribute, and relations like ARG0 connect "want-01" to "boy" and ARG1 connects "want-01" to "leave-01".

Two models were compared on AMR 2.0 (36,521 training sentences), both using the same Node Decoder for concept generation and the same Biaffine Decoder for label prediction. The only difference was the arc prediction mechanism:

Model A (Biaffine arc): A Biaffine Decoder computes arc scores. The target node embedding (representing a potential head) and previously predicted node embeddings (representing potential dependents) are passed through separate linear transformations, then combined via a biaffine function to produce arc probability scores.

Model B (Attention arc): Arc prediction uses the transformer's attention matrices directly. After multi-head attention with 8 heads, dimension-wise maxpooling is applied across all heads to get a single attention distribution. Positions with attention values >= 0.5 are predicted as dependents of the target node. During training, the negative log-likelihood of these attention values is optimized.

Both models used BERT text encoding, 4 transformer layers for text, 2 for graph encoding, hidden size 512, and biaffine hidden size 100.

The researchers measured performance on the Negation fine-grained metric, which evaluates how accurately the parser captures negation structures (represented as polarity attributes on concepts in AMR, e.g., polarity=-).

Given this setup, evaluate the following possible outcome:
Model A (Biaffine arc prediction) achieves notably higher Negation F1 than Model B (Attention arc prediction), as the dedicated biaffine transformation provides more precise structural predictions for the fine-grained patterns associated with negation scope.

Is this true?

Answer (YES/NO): NO